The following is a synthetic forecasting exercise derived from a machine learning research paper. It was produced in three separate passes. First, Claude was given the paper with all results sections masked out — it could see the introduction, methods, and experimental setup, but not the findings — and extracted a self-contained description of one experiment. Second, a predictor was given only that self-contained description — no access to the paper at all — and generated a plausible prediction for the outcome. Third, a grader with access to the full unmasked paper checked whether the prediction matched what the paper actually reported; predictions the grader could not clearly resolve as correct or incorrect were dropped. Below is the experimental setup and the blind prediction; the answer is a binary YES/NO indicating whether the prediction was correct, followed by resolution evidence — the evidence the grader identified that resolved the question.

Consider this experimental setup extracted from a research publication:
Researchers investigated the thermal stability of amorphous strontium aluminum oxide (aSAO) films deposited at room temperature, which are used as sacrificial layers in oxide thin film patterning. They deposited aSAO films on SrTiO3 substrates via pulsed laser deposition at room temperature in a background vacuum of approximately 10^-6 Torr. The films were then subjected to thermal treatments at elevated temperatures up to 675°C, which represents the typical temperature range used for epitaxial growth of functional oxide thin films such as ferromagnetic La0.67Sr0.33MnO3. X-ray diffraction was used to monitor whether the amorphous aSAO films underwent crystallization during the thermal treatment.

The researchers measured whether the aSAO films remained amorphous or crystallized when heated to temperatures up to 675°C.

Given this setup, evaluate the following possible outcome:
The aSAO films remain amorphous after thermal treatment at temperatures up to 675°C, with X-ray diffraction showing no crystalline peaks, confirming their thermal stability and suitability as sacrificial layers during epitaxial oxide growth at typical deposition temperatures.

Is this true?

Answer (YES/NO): YES